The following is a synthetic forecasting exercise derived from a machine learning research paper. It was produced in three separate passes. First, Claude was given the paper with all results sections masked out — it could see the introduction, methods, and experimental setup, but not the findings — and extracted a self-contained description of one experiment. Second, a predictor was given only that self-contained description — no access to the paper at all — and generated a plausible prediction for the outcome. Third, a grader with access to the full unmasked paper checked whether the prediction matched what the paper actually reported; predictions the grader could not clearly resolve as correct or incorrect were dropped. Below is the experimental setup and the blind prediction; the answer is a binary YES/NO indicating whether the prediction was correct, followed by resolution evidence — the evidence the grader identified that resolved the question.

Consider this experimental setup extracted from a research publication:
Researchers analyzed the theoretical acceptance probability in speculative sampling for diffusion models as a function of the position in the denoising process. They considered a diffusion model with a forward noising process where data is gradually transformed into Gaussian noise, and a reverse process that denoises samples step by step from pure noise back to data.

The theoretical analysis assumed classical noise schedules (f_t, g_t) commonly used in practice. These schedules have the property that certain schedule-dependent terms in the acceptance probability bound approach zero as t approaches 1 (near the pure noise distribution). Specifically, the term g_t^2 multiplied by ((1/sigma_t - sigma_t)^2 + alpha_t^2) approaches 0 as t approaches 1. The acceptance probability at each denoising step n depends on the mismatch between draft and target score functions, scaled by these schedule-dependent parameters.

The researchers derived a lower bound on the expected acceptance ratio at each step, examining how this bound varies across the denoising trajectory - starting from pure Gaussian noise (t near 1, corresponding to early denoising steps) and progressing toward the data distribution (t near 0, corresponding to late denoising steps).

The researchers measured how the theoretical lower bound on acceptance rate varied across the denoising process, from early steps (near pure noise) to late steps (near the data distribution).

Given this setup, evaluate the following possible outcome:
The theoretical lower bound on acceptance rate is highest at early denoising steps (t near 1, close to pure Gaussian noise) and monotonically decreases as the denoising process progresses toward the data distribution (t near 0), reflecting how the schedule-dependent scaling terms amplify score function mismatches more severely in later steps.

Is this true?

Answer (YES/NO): NO